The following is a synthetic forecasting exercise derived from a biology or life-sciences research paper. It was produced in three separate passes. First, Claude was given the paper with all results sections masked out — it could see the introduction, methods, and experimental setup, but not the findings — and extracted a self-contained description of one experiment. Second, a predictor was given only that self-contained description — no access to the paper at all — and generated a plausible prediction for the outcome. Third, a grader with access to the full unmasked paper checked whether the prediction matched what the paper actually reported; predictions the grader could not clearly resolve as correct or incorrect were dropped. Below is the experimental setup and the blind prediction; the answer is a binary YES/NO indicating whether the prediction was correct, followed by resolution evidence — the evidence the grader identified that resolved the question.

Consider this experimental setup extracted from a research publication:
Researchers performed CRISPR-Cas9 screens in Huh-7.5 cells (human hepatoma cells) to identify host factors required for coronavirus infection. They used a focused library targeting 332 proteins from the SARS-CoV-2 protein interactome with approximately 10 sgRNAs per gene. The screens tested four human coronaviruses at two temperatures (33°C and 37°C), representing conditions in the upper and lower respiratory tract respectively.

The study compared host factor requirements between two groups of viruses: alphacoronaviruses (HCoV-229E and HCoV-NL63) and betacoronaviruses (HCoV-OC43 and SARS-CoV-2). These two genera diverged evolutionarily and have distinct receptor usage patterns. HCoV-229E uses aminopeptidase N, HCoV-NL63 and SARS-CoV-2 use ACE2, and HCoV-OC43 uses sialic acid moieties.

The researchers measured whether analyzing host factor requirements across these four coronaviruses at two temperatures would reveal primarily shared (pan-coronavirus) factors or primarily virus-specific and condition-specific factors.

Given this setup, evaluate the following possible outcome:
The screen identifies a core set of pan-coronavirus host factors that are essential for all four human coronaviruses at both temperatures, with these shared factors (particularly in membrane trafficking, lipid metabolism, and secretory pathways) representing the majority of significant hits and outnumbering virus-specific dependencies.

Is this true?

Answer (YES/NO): NO